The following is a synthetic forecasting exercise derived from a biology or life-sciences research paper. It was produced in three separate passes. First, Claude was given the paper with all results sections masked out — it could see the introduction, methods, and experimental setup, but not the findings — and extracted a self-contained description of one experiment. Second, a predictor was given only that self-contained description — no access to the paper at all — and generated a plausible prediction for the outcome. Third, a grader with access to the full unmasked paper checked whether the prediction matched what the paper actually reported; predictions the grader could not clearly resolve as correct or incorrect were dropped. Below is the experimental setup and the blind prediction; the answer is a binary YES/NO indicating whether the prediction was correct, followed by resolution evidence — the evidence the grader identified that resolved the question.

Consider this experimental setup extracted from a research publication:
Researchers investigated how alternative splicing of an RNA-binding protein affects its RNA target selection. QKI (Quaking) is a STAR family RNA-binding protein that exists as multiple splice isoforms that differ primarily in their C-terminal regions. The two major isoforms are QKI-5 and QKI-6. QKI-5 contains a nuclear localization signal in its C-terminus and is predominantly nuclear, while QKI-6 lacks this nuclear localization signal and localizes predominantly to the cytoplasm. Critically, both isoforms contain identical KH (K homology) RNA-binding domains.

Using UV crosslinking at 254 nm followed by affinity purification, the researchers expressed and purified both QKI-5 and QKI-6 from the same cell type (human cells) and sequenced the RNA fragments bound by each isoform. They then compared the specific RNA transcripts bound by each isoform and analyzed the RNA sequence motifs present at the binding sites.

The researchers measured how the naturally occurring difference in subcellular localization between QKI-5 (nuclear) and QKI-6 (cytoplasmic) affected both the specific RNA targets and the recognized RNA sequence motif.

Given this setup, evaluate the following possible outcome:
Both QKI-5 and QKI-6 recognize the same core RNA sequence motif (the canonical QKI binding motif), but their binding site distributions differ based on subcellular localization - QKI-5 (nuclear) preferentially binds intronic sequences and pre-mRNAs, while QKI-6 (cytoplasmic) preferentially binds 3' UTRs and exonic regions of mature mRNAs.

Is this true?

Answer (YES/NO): NO